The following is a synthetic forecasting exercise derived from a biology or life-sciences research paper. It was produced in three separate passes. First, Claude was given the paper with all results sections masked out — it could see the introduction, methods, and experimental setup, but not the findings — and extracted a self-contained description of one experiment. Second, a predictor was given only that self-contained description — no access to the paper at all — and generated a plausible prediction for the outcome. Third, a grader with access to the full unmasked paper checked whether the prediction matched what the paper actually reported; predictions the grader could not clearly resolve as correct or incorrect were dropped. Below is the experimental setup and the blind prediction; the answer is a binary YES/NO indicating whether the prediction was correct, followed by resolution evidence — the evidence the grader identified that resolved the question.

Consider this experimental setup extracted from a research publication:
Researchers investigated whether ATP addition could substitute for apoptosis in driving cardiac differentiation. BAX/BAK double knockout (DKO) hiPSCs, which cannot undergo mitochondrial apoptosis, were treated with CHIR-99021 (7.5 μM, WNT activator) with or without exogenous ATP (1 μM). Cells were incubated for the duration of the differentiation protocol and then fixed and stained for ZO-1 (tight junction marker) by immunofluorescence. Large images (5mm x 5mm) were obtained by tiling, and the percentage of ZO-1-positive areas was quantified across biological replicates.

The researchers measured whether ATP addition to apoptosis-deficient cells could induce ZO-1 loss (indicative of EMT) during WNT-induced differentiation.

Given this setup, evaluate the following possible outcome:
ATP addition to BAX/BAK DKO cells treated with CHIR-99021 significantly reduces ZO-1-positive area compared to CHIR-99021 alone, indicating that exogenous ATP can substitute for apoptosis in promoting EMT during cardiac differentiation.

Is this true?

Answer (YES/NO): NO